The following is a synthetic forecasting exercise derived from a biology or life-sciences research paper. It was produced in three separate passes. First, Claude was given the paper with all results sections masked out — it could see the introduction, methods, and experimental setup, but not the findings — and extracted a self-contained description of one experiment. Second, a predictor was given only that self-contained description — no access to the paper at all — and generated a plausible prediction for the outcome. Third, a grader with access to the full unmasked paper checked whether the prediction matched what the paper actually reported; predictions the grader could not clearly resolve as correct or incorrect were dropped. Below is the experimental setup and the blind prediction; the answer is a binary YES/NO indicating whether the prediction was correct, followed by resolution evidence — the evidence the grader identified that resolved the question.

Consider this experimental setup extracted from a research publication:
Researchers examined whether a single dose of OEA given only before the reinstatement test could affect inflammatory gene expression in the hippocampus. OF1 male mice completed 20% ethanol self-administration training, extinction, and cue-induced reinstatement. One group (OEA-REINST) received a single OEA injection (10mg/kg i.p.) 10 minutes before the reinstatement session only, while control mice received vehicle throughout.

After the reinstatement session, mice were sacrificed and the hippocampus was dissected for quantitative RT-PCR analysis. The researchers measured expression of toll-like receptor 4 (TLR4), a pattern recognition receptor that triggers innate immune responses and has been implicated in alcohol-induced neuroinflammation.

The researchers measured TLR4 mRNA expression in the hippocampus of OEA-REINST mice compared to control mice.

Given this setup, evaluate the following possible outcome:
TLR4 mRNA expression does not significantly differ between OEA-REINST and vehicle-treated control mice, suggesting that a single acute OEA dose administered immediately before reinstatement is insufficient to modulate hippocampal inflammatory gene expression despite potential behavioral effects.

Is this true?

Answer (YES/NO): YES